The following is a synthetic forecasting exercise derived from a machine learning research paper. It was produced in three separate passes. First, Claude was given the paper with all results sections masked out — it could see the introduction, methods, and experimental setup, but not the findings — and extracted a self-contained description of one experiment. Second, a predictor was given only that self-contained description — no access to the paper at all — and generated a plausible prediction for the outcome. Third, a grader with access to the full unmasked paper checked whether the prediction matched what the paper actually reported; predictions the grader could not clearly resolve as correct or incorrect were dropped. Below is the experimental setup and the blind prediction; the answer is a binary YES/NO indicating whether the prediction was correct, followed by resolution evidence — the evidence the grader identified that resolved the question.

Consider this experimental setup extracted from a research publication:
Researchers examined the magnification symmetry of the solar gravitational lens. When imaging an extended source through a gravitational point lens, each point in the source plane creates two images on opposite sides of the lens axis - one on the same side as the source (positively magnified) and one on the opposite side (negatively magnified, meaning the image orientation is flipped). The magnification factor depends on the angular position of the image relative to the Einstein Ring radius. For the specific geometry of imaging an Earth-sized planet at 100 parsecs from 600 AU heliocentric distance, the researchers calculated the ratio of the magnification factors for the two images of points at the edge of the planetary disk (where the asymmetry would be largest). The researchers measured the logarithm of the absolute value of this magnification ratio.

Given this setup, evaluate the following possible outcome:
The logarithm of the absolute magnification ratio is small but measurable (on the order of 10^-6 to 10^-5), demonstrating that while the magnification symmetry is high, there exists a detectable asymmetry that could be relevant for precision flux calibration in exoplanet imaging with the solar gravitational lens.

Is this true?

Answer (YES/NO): NO